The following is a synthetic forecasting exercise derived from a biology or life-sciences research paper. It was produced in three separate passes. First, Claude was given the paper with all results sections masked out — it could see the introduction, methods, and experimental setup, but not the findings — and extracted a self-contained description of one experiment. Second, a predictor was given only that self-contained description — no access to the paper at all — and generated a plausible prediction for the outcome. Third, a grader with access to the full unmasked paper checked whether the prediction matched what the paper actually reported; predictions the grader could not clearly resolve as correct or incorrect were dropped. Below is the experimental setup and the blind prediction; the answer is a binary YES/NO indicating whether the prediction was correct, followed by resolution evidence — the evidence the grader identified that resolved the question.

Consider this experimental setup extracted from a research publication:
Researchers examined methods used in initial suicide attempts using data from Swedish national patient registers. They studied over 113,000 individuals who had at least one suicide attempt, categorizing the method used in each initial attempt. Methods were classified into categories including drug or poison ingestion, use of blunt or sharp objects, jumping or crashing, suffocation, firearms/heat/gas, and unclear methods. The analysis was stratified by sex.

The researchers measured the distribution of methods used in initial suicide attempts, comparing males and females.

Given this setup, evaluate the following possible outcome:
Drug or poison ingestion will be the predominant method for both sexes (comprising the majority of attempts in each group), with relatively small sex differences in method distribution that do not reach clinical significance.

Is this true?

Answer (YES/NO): NO